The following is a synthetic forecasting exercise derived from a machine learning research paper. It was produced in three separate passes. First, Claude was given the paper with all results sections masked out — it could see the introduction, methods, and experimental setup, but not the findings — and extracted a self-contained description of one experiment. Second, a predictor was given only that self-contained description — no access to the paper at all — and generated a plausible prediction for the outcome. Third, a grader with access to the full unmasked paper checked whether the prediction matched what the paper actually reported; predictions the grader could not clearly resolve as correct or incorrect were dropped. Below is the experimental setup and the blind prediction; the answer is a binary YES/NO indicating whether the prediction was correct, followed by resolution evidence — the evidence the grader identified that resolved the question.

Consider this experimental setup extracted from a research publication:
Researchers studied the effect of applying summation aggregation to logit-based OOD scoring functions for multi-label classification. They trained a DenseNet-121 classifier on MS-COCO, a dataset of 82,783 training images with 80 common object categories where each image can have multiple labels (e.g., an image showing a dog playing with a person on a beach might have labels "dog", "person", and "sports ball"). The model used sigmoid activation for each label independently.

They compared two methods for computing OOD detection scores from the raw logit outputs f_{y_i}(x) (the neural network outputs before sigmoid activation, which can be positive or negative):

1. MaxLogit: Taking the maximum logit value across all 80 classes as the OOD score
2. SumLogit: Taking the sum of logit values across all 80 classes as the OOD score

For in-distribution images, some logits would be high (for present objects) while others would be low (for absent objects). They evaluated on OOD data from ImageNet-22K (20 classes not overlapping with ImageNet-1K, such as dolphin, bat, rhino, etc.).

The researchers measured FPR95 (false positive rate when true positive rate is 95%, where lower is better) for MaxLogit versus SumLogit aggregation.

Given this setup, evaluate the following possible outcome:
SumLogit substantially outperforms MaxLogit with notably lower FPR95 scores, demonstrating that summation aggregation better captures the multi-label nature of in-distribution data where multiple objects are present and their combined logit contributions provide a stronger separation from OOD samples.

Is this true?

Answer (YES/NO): NO